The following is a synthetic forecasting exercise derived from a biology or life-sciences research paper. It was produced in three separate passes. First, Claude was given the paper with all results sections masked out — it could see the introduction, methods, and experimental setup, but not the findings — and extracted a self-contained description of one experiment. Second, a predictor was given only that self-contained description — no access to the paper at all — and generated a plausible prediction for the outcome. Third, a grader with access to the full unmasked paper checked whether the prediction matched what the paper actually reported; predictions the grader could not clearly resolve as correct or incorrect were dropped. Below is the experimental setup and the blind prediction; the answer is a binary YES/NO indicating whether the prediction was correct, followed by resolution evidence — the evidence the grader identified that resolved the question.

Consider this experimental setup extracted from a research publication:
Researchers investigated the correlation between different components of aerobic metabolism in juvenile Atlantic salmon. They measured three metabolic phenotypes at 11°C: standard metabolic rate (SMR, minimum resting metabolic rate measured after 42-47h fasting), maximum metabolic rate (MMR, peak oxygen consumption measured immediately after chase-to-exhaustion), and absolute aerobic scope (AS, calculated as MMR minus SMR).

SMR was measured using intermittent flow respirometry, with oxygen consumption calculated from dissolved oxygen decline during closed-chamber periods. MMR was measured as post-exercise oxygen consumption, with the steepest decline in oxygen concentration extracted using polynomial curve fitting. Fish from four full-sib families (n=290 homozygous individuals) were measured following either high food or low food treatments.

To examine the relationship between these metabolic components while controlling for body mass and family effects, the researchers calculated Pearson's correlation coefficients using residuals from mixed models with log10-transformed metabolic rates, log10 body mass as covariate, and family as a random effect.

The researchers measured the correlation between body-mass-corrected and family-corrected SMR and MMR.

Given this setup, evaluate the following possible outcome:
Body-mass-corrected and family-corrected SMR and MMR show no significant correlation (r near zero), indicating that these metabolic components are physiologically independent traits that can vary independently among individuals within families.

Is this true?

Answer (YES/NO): NO